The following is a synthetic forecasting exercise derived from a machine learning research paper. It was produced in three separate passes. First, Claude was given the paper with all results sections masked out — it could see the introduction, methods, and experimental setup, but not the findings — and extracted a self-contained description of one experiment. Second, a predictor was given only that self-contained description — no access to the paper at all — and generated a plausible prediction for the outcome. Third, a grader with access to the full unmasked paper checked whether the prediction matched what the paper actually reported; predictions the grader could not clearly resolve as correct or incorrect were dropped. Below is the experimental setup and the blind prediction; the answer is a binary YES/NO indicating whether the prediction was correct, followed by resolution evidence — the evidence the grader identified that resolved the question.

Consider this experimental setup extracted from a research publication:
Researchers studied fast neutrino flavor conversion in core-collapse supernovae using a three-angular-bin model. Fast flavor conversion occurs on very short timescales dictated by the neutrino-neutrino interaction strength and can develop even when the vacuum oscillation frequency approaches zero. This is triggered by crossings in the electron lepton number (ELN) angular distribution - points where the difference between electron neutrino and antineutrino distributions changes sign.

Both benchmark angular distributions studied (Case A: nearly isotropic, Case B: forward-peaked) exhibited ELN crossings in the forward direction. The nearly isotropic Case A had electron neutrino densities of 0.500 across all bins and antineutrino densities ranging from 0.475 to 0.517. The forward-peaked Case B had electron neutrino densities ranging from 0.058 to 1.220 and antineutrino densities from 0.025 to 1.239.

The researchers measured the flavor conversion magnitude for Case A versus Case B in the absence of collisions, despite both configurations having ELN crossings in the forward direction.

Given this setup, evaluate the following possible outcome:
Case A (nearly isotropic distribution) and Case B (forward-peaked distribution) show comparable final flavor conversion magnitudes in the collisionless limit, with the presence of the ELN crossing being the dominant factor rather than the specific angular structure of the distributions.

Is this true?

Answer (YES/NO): NO